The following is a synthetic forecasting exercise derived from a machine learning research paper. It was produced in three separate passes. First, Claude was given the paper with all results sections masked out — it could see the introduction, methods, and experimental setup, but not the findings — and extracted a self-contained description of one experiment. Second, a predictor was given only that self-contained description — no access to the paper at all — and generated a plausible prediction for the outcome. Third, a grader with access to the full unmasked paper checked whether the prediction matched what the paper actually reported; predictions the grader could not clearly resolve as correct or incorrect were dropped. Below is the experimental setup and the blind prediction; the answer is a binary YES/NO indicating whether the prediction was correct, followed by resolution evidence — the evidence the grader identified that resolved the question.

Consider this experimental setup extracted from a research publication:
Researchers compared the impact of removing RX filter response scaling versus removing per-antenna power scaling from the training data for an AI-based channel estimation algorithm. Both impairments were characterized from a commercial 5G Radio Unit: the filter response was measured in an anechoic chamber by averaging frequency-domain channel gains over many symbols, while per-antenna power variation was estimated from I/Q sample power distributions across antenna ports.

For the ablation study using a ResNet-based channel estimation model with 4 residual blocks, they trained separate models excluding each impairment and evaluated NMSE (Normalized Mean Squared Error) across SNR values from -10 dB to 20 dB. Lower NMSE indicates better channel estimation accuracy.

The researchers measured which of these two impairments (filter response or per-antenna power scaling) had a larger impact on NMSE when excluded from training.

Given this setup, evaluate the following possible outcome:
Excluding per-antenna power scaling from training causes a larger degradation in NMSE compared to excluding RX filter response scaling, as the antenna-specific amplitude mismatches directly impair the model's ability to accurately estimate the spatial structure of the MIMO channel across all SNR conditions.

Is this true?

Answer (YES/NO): NO